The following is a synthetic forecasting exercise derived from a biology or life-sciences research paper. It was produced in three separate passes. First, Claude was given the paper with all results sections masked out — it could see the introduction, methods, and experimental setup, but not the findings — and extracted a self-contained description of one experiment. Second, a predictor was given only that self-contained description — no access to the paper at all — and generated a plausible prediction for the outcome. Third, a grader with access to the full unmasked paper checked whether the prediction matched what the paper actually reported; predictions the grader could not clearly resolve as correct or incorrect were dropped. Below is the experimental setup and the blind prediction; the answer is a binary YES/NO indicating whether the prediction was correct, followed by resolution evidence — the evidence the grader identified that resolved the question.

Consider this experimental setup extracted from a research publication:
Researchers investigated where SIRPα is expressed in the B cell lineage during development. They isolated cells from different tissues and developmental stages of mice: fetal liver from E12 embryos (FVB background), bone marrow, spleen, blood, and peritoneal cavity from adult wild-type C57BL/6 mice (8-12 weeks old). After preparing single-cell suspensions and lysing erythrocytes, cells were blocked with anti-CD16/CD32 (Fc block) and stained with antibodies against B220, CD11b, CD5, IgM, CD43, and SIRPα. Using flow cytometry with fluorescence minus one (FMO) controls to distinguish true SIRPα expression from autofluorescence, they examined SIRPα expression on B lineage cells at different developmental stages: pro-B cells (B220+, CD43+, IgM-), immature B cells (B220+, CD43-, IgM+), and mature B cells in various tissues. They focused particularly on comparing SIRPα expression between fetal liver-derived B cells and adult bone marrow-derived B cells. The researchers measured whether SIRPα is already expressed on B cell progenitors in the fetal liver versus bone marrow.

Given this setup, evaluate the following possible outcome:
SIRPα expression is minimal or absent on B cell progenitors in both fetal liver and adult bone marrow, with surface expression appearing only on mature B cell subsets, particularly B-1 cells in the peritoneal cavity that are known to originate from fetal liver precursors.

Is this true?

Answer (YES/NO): NO